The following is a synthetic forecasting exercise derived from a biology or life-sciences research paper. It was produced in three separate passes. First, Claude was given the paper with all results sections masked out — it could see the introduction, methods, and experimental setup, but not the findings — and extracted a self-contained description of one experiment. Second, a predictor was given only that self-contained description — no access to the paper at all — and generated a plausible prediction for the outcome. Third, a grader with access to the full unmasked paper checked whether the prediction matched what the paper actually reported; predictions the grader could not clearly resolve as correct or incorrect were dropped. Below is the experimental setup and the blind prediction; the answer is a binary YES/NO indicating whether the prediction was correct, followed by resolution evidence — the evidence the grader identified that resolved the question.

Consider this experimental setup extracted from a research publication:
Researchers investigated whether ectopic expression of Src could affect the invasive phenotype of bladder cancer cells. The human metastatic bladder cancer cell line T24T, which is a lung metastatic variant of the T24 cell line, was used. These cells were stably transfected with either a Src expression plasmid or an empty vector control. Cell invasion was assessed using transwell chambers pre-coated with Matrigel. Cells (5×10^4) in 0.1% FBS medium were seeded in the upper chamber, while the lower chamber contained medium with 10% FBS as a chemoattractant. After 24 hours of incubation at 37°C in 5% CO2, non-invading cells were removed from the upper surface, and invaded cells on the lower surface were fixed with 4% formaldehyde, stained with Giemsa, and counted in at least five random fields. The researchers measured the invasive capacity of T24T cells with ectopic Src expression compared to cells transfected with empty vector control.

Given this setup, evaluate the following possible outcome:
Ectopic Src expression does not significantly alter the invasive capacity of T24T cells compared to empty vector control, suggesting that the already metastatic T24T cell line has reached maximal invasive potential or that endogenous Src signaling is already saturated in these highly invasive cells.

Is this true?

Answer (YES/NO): NO